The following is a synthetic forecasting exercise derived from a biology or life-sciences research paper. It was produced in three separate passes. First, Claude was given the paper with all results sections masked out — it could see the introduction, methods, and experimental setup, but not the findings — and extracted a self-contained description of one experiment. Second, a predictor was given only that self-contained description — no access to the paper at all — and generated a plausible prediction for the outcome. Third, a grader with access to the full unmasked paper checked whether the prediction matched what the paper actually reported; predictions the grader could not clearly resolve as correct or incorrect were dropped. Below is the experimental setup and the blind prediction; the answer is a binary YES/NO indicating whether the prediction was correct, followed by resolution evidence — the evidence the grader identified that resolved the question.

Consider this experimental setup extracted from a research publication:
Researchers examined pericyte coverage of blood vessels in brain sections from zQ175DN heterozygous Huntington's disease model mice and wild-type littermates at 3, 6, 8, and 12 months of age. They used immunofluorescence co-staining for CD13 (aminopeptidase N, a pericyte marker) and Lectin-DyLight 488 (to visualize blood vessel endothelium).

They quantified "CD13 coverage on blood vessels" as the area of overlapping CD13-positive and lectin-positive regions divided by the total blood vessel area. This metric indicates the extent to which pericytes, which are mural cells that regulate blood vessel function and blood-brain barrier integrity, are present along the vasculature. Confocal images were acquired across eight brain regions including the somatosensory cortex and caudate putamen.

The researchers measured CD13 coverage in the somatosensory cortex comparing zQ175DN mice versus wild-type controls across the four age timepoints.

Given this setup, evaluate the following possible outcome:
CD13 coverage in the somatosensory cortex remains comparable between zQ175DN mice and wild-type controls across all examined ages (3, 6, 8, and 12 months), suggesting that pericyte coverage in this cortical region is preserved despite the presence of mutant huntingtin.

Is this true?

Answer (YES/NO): YES